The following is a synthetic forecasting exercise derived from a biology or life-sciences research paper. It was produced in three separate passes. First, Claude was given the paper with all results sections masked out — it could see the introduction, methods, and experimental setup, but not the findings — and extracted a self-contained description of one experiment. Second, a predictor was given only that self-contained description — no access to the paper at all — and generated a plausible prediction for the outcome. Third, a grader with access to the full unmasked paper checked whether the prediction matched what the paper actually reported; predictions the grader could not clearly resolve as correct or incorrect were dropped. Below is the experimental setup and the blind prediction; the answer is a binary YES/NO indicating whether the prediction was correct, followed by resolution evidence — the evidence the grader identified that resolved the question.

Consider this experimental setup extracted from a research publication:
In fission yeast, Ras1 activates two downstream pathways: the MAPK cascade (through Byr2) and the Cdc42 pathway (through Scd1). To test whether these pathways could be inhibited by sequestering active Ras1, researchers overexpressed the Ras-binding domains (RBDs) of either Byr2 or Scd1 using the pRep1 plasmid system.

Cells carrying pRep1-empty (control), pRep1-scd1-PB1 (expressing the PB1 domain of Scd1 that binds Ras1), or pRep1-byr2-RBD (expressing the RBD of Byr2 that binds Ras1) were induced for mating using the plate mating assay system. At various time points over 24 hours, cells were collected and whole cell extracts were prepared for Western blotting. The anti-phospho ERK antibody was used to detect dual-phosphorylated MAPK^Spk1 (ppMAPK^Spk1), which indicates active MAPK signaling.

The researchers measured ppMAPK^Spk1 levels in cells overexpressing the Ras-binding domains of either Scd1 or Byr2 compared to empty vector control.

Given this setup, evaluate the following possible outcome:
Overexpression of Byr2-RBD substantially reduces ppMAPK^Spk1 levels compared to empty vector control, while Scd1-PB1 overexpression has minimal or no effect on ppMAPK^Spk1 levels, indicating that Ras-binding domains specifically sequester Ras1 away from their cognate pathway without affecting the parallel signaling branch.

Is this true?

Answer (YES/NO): NO